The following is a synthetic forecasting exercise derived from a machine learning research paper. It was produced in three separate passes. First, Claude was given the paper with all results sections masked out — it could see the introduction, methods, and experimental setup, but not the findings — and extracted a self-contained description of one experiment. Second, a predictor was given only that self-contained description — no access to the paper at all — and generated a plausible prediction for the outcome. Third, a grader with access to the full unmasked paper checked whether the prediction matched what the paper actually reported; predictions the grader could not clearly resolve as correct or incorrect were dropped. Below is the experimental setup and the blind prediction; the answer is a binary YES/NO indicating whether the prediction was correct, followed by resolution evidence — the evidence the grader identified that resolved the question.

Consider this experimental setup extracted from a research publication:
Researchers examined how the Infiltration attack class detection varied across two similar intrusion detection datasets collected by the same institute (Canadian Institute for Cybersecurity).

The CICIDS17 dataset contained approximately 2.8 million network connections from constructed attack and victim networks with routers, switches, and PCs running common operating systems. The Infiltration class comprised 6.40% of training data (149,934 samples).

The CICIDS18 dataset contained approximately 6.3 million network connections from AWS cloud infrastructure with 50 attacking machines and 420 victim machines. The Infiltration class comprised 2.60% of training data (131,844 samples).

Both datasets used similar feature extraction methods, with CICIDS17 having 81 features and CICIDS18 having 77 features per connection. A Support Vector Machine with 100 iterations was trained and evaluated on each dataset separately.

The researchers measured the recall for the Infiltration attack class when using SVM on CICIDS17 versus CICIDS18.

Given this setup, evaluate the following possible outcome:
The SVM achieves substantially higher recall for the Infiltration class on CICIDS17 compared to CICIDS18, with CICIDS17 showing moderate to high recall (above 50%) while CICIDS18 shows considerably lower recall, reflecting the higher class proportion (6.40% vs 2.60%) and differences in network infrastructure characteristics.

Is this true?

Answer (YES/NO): YES